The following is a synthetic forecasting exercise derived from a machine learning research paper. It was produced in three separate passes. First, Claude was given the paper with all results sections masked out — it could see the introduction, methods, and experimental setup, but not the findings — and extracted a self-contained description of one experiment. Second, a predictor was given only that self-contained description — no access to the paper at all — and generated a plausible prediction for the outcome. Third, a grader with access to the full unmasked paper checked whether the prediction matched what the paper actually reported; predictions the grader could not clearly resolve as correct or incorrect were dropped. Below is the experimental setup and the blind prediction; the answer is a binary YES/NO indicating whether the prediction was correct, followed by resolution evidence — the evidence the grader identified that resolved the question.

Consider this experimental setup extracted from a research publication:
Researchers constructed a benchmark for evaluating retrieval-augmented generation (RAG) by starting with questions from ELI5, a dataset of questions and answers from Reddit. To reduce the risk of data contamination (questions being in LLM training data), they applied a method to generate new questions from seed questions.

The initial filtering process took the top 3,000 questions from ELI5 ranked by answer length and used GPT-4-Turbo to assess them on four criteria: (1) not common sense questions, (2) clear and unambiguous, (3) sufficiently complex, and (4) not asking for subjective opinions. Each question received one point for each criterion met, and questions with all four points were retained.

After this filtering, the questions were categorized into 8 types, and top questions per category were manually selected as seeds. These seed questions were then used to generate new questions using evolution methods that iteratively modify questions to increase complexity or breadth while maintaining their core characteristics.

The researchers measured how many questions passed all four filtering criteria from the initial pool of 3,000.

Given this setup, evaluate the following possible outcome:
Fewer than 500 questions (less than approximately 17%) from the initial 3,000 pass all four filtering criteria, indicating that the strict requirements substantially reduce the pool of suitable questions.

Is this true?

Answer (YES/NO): NO